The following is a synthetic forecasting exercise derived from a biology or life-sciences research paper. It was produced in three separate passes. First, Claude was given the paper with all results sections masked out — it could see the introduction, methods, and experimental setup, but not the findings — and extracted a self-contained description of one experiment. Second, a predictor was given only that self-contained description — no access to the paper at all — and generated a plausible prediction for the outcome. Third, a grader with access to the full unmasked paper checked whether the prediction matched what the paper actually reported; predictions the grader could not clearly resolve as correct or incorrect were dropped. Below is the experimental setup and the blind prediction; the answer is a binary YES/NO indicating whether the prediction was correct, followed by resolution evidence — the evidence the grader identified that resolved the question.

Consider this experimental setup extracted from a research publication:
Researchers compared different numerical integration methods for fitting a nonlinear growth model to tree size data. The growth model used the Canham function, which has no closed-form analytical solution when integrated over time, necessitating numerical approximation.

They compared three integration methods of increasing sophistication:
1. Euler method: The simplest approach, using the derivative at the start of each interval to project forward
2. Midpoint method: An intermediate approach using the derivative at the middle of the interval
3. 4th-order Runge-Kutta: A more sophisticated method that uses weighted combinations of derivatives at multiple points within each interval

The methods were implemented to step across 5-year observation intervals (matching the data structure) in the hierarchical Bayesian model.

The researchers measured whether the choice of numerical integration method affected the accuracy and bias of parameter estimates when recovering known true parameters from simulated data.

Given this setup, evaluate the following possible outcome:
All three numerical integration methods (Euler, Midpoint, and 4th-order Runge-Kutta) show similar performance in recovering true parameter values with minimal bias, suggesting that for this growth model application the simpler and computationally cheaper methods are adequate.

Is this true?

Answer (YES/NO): NO